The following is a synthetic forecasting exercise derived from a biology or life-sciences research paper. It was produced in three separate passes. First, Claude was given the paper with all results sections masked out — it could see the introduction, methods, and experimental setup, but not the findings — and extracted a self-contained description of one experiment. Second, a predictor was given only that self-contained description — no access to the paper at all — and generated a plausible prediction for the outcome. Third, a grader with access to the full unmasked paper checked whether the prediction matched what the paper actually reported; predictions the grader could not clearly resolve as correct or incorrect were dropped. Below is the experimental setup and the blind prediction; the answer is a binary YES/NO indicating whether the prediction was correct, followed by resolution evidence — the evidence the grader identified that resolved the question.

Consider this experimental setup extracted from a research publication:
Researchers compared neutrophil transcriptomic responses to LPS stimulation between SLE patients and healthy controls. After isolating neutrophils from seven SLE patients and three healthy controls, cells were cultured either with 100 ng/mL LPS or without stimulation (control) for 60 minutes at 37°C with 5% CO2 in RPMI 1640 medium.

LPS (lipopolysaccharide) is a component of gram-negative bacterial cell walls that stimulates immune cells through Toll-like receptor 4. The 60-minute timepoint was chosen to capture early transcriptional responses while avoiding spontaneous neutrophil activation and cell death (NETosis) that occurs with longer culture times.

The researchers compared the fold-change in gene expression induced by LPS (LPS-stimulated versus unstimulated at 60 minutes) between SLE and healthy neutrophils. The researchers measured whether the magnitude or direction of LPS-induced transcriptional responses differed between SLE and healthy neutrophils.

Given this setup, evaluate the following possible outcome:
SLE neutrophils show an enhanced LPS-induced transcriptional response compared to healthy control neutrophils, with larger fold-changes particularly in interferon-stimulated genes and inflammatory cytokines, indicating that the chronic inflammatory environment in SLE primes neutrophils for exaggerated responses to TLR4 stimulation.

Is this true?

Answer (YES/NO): NO